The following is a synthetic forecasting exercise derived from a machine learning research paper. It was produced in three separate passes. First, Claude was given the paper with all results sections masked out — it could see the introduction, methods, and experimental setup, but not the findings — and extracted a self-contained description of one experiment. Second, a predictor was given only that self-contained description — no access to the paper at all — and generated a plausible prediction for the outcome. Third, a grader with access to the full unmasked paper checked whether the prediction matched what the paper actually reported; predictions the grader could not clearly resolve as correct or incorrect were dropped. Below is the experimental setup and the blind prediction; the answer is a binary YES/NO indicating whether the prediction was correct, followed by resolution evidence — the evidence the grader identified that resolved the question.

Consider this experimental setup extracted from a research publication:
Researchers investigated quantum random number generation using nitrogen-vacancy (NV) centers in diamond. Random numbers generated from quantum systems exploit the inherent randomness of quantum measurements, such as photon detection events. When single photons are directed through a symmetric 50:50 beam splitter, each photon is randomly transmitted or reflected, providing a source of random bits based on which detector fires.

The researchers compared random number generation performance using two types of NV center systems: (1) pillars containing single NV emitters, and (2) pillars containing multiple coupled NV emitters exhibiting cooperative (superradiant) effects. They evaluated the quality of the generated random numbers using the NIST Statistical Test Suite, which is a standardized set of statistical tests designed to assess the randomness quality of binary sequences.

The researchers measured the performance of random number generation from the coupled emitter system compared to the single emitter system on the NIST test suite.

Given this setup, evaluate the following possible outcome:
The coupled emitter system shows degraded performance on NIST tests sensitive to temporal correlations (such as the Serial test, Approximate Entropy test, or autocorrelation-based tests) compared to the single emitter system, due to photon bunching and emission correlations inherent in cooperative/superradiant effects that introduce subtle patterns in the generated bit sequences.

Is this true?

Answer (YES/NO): NO